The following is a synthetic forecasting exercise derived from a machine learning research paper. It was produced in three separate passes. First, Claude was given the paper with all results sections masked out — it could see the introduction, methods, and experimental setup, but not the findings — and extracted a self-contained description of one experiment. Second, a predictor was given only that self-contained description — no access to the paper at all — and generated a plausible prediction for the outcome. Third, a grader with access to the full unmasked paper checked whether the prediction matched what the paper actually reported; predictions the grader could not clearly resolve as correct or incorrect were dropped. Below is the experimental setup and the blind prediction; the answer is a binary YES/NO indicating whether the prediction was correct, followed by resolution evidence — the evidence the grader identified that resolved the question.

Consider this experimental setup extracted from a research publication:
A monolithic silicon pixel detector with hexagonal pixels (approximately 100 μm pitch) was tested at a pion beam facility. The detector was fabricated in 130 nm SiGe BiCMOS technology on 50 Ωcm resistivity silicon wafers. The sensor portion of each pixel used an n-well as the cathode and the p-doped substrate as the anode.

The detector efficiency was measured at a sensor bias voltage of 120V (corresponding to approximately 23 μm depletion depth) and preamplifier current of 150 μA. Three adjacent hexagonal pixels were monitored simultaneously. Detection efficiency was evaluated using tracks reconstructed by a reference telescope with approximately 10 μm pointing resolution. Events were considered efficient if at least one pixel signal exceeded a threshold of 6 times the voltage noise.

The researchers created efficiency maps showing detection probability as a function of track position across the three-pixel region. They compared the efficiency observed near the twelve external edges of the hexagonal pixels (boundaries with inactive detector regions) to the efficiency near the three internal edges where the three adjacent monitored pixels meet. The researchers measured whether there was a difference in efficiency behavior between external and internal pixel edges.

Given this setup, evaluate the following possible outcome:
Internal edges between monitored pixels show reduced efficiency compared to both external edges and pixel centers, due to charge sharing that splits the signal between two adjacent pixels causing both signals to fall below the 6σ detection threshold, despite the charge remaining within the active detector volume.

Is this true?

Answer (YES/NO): NO